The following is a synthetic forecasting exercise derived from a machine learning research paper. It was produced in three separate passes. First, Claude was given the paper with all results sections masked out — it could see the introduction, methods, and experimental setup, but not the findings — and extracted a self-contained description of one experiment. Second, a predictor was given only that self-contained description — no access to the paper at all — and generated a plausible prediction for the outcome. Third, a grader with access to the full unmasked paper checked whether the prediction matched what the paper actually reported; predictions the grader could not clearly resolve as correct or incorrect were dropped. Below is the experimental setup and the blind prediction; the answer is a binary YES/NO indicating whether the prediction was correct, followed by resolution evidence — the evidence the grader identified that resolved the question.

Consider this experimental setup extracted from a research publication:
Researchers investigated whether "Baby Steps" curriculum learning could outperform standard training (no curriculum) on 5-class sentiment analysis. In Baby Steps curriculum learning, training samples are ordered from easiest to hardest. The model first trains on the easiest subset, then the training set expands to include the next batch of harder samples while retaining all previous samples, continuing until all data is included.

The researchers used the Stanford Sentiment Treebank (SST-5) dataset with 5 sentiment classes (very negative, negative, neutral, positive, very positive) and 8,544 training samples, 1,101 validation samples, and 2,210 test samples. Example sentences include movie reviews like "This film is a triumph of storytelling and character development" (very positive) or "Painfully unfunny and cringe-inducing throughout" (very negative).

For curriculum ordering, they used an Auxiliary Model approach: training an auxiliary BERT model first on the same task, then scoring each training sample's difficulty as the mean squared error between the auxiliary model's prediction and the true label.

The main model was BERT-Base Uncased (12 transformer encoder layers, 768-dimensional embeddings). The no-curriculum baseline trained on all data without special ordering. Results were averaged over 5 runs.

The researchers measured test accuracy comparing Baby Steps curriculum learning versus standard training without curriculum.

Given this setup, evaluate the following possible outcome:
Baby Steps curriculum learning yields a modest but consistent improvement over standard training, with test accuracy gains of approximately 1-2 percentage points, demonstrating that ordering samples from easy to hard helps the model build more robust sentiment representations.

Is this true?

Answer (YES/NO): YES